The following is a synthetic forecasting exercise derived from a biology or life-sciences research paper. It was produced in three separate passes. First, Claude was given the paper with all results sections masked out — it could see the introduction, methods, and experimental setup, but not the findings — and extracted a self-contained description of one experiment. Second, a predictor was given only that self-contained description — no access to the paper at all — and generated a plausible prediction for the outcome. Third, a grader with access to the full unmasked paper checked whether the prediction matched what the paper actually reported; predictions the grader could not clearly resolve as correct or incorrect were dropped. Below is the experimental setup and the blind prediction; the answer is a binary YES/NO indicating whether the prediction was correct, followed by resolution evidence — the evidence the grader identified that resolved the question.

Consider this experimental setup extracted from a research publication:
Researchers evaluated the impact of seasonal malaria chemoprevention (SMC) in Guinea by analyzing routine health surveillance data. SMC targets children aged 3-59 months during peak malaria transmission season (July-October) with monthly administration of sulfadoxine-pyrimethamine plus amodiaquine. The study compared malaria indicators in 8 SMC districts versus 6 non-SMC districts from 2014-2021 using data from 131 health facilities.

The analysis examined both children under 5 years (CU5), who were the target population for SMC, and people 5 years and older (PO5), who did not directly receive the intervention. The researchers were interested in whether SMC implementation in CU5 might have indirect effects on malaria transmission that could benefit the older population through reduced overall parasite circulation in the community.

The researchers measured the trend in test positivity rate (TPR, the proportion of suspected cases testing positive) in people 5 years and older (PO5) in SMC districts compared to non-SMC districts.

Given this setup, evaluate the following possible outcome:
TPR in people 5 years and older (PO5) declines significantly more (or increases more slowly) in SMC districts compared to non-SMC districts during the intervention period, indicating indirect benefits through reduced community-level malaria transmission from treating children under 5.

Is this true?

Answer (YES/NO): YES